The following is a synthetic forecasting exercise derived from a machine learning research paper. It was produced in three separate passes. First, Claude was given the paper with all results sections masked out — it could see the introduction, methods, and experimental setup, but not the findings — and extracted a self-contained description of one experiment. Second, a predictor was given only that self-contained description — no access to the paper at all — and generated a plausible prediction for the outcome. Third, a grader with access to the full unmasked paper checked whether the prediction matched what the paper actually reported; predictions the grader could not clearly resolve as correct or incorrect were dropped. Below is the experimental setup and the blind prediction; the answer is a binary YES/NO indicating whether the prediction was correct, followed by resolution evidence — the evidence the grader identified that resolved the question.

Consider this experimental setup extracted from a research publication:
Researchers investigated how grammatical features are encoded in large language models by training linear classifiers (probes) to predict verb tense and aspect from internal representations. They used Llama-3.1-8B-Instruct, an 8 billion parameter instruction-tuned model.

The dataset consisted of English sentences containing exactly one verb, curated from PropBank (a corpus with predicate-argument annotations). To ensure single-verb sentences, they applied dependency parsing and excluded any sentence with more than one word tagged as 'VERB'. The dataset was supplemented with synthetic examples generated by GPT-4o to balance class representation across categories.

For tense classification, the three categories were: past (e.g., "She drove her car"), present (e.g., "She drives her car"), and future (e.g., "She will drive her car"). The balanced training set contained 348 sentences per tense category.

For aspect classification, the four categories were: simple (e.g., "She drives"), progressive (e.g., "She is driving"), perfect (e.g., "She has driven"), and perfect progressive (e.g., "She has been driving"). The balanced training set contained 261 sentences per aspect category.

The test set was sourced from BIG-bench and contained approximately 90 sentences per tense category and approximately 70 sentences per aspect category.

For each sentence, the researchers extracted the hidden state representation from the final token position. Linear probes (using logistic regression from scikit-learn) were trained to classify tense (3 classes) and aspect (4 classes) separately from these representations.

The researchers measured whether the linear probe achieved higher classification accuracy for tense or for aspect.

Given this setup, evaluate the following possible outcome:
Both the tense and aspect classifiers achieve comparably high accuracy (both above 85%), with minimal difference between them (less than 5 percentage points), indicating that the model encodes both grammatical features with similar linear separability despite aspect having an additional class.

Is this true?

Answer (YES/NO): YES